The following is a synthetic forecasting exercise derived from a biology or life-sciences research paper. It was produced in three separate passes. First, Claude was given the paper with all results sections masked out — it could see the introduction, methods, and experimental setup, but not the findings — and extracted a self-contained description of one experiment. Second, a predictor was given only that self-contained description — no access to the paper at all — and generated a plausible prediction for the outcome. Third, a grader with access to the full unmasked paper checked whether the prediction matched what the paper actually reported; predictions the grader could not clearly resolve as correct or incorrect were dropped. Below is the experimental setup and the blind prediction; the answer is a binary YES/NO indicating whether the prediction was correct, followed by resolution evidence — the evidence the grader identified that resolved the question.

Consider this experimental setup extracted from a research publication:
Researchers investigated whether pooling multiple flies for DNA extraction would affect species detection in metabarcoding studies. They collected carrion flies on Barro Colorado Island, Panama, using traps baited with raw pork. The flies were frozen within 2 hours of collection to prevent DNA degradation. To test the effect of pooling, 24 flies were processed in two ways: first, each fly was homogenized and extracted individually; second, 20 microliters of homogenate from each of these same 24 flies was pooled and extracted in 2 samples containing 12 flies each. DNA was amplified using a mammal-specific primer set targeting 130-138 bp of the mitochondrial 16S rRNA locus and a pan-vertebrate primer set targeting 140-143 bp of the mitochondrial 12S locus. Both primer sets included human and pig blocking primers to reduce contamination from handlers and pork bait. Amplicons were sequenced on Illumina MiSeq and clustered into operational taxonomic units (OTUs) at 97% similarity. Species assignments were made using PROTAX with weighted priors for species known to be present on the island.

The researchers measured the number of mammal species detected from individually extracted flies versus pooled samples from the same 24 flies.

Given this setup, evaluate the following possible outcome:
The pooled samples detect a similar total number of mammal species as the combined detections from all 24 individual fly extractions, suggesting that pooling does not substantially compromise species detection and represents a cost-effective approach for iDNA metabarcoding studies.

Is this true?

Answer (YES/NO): NO